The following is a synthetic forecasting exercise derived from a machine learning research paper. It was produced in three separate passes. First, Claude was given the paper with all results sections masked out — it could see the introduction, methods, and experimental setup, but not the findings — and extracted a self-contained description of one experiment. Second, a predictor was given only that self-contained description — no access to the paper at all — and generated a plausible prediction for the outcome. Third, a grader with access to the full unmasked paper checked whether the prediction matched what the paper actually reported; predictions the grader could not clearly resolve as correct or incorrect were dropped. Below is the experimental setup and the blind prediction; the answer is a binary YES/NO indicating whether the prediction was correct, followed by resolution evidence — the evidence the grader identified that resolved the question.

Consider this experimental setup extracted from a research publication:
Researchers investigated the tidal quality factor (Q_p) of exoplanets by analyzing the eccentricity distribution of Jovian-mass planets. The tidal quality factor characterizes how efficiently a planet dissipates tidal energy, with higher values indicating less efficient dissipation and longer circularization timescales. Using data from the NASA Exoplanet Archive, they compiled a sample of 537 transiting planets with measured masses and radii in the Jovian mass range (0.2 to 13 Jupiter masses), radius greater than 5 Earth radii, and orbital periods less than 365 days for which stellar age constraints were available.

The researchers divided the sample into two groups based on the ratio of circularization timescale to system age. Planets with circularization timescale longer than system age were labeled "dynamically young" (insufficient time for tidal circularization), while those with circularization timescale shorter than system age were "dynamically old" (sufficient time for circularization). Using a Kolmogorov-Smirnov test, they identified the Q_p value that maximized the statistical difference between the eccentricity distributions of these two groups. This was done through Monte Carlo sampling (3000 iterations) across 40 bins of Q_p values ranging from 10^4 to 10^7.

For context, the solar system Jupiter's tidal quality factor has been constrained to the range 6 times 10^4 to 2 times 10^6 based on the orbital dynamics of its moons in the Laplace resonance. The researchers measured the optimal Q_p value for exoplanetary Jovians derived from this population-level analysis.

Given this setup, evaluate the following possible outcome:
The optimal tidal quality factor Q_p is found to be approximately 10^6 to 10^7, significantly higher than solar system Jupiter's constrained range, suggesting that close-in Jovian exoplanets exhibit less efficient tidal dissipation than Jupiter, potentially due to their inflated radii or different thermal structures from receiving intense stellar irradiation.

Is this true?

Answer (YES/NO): NO